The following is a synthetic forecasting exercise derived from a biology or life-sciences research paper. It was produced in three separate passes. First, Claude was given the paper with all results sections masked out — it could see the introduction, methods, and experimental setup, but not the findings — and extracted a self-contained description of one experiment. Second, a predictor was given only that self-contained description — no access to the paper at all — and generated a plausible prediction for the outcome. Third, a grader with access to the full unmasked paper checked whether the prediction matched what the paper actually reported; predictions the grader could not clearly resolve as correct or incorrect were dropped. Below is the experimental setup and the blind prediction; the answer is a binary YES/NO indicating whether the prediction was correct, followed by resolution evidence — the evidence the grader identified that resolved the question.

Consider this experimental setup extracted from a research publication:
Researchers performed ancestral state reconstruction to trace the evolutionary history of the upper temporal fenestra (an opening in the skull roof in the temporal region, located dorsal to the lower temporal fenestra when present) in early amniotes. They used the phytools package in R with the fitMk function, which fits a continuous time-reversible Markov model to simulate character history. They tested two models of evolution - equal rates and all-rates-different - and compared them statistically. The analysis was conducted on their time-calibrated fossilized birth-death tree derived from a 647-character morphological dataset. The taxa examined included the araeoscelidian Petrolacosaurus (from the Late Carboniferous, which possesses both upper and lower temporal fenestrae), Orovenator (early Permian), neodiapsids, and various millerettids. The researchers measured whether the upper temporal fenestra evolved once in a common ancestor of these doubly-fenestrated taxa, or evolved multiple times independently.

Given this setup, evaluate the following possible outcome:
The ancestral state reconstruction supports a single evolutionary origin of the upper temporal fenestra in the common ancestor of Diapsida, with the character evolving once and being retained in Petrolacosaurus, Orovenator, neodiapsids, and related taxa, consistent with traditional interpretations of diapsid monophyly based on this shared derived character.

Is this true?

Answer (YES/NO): NO